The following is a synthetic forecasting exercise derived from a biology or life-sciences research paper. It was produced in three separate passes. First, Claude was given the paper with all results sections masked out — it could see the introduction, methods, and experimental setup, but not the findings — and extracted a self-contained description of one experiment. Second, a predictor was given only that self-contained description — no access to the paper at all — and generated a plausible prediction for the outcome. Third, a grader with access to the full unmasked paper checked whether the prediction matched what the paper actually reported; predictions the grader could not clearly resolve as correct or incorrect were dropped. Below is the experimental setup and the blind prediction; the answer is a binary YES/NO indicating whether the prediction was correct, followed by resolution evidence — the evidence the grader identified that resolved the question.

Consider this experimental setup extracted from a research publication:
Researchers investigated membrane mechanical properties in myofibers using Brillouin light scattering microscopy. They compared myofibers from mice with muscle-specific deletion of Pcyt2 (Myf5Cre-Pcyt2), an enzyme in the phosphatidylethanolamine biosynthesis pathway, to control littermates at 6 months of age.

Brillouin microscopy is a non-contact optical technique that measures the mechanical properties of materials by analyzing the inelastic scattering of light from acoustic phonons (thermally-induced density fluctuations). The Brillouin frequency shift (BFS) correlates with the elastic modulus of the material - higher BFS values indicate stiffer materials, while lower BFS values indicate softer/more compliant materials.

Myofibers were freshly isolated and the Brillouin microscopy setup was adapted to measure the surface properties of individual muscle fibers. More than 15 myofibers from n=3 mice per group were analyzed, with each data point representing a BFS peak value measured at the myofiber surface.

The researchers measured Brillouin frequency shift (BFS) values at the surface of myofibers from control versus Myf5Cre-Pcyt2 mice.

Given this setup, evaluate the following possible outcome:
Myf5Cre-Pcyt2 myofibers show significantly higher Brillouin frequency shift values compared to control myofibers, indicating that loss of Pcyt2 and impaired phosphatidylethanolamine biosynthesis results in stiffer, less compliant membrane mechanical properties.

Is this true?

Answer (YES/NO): NO